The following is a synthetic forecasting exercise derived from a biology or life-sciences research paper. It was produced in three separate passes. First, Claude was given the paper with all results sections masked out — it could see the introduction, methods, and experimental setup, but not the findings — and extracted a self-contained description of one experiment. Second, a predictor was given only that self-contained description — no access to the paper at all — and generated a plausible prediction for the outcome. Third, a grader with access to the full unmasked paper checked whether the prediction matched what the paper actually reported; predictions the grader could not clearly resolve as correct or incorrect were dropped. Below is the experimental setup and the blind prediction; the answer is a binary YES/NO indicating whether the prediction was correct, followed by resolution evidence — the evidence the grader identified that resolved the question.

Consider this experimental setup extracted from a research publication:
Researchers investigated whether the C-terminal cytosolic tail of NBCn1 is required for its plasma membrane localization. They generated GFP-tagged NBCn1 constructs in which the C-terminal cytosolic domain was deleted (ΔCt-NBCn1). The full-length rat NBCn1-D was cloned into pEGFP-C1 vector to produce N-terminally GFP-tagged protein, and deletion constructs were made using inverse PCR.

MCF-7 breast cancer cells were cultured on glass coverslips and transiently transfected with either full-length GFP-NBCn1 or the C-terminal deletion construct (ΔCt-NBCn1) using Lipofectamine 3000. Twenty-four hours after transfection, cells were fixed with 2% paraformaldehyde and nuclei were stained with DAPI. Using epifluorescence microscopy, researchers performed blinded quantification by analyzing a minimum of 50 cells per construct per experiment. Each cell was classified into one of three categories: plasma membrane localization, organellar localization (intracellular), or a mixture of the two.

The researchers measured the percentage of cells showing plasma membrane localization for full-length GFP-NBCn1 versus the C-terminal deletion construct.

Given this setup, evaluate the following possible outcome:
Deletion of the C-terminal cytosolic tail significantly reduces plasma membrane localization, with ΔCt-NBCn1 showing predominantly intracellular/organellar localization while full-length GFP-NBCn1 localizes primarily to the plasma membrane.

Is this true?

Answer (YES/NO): YES